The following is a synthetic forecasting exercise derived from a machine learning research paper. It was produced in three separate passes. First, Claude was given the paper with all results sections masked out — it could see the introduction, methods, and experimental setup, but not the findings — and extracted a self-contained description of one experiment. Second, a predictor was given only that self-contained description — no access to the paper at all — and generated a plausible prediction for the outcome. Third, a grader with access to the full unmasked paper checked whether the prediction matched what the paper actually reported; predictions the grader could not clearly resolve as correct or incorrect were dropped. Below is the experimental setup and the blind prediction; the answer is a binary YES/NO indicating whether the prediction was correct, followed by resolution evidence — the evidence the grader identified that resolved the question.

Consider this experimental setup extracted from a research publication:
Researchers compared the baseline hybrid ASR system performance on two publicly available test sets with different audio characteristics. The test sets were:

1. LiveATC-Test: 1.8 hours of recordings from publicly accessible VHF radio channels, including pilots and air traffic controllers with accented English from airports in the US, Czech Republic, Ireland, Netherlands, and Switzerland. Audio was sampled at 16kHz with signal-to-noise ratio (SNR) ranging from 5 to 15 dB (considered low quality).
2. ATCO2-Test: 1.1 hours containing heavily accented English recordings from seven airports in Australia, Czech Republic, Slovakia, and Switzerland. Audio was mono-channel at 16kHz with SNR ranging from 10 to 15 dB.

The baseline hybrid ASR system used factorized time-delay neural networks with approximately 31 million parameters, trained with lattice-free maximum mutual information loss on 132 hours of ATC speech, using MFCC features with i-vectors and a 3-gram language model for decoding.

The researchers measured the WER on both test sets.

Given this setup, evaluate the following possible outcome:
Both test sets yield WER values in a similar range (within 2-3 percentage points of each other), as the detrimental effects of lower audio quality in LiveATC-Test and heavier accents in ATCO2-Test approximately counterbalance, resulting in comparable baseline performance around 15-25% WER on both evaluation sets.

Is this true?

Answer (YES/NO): NO